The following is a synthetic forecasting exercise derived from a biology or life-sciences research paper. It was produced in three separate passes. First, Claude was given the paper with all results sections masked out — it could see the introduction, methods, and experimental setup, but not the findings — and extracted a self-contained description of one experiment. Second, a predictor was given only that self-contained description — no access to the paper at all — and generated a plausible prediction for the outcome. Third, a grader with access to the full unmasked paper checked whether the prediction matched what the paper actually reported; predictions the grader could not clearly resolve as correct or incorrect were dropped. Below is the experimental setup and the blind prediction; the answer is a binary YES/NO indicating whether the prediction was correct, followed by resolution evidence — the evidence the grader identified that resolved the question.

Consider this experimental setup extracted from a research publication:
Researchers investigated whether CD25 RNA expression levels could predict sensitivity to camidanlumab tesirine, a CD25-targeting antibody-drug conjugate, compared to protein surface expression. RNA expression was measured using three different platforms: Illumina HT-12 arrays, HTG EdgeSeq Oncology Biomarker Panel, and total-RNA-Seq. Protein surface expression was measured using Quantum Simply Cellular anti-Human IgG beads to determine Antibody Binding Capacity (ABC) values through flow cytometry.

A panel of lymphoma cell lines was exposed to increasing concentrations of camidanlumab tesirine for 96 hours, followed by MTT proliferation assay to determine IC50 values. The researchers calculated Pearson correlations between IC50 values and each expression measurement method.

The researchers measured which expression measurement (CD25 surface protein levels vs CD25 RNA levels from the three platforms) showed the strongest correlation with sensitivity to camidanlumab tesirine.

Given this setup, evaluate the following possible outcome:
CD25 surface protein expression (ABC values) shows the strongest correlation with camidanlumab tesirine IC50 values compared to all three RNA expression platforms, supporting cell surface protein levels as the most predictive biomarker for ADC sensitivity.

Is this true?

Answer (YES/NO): NO